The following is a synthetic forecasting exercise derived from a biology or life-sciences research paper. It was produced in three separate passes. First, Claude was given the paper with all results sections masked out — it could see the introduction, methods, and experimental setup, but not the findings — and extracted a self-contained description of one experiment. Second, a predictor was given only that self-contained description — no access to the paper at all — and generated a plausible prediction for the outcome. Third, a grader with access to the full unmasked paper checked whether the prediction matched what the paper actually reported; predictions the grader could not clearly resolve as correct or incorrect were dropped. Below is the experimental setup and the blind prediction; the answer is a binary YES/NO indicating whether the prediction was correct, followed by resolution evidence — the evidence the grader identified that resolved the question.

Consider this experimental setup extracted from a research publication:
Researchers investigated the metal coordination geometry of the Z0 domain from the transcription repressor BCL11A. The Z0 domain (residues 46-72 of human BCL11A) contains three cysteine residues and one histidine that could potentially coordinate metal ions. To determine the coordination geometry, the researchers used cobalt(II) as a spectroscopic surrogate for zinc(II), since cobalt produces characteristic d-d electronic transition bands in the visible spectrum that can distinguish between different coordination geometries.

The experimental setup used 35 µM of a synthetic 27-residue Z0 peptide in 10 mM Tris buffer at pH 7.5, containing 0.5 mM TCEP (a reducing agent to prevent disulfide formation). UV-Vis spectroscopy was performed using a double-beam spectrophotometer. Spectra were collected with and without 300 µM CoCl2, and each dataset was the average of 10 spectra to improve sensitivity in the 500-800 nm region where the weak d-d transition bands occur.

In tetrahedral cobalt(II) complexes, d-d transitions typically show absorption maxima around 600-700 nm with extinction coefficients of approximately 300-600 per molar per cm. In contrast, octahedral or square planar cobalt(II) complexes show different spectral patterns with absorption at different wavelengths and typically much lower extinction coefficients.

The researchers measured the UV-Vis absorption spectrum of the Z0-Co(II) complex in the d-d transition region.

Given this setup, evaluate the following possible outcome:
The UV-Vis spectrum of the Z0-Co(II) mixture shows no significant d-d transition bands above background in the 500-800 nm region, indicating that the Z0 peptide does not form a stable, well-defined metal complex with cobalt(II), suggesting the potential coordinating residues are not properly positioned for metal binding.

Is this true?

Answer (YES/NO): NO